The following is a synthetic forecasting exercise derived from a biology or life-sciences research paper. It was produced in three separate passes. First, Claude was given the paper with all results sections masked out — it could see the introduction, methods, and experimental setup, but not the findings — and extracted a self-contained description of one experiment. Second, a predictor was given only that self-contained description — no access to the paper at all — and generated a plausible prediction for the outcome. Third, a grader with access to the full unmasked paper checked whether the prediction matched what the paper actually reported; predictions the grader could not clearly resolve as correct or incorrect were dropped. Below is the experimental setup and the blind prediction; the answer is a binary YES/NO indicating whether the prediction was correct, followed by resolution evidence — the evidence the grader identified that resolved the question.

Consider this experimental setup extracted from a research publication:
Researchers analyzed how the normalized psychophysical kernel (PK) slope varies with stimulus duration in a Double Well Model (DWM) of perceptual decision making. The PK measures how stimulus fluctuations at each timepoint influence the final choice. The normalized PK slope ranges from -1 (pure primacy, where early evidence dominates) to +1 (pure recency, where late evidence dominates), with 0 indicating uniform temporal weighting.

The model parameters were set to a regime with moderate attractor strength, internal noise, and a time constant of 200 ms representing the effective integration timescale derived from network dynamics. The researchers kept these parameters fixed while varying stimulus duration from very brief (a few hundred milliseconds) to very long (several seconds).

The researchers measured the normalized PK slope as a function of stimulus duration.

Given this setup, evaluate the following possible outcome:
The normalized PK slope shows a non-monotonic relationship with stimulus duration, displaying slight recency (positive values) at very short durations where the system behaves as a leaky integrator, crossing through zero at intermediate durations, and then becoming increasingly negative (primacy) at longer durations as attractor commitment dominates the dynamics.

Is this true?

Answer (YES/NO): NO